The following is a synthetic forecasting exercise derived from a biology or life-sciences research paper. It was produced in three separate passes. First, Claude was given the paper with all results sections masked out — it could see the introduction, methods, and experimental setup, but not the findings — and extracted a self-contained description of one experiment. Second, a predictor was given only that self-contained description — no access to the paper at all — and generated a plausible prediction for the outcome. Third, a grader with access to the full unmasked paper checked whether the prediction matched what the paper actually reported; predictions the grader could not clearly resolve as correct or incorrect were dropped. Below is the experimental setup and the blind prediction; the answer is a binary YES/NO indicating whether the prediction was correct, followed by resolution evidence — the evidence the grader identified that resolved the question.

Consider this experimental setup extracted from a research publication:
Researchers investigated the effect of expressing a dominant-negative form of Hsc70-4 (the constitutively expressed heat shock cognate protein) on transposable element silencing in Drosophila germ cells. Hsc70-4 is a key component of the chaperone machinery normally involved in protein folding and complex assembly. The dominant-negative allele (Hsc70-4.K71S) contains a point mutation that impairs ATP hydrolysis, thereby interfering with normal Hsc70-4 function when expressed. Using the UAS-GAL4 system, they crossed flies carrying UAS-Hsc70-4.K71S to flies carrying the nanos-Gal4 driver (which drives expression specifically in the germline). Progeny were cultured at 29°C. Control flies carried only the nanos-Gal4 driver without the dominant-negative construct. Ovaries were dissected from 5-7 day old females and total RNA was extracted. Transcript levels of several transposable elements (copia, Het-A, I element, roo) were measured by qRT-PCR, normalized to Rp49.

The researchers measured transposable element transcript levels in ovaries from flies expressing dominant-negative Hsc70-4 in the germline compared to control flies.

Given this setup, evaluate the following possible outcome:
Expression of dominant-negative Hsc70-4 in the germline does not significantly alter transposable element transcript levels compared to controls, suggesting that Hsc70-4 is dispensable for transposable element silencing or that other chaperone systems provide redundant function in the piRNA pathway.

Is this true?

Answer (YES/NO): NO